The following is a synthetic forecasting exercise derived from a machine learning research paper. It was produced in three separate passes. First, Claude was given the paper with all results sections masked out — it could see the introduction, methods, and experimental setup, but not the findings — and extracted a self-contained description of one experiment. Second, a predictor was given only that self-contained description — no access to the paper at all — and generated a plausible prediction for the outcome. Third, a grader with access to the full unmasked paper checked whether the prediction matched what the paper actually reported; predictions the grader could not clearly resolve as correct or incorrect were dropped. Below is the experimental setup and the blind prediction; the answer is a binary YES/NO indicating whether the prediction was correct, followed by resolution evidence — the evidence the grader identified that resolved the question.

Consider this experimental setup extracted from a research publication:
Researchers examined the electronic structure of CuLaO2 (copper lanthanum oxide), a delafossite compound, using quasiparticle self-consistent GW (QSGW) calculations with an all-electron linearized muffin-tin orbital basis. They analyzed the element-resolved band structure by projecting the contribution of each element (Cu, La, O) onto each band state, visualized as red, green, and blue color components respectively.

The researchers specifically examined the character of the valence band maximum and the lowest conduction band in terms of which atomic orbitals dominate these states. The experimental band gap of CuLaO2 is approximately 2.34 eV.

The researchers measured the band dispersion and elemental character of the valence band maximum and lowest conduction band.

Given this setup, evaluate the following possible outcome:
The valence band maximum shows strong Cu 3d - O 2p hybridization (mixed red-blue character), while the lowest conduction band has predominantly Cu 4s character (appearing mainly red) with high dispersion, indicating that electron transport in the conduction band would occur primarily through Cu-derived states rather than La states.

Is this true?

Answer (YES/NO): NO